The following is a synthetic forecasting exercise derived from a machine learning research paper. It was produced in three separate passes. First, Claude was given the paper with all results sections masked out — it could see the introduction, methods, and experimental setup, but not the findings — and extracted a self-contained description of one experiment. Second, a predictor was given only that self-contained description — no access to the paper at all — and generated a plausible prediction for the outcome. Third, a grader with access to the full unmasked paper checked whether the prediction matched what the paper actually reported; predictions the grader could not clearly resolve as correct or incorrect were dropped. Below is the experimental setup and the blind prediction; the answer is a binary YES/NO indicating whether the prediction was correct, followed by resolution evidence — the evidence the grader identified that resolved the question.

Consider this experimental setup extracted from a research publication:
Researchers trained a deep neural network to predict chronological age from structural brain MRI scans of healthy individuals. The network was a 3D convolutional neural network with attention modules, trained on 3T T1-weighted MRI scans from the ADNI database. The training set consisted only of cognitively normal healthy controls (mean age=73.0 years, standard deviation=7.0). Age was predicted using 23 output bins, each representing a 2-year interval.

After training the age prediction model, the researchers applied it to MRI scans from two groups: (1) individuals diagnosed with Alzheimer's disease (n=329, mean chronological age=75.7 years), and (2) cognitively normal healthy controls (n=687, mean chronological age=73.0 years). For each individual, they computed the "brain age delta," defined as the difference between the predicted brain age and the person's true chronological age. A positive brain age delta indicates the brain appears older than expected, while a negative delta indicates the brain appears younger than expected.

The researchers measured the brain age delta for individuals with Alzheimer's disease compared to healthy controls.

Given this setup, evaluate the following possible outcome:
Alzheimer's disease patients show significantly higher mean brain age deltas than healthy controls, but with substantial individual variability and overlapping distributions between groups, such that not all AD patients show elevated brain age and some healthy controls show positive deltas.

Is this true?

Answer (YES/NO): YES